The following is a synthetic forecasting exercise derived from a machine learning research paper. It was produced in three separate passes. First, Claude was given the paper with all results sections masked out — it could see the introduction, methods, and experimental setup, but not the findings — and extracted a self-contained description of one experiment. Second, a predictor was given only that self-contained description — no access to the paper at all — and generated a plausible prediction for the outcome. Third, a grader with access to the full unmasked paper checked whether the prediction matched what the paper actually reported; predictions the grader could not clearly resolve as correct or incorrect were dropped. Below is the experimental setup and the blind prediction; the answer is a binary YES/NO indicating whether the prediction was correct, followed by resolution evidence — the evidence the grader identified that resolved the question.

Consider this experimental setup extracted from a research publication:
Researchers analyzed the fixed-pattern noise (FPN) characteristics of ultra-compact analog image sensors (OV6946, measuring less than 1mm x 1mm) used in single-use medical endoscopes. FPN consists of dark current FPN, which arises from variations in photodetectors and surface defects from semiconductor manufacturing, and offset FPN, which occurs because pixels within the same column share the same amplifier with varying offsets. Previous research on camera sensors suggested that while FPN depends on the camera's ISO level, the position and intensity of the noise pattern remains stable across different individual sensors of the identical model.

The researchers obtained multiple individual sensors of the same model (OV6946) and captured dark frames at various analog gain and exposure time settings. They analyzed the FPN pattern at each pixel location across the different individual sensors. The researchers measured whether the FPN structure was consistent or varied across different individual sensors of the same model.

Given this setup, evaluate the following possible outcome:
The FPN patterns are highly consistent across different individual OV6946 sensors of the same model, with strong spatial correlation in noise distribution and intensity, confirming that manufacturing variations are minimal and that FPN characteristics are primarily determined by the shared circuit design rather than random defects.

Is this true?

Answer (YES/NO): NO